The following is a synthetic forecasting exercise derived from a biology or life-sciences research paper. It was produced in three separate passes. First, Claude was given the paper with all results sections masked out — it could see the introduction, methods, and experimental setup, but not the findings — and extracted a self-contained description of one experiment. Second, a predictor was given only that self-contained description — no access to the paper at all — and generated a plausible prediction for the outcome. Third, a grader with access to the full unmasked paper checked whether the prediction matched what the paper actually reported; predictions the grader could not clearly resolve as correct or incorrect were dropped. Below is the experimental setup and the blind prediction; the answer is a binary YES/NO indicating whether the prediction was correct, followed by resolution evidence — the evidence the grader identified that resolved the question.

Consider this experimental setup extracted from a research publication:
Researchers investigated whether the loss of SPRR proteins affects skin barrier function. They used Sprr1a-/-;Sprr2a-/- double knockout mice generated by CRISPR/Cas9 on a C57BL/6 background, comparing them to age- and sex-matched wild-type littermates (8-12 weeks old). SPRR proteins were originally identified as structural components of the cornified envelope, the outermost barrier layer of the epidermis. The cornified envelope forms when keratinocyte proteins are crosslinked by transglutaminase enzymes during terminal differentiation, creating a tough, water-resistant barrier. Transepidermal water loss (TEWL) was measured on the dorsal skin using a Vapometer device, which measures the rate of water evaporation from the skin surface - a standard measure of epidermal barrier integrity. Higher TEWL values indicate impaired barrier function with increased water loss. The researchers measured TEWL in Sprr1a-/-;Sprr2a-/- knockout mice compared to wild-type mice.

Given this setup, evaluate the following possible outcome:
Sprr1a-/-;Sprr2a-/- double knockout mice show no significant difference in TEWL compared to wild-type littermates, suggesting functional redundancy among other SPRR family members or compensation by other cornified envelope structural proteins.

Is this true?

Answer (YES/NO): YES